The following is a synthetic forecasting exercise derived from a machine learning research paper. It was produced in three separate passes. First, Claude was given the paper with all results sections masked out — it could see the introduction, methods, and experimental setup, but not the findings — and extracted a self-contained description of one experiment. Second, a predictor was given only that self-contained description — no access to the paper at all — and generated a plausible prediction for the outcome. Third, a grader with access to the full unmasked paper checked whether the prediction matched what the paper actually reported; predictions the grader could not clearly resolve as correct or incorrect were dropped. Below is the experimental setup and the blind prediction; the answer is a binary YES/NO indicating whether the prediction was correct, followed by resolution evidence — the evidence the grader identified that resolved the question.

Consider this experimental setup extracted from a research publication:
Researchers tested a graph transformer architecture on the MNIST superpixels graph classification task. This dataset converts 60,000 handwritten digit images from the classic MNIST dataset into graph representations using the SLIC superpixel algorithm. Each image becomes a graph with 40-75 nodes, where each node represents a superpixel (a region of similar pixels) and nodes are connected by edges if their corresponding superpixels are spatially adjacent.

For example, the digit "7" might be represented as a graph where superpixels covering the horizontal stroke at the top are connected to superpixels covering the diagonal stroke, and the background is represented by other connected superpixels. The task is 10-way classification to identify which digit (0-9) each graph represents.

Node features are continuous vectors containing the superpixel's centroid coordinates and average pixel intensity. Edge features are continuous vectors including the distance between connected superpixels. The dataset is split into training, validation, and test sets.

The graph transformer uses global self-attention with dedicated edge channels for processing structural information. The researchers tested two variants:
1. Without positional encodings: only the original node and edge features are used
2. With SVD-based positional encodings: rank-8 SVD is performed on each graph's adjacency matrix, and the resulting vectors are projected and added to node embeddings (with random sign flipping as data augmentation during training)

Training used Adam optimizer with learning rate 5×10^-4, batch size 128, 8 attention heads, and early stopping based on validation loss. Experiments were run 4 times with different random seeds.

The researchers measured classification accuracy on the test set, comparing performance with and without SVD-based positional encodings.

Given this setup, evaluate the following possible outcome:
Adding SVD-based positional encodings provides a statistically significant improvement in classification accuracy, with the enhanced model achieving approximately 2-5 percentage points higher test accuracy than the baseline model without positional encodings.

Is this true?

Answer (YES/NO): NO